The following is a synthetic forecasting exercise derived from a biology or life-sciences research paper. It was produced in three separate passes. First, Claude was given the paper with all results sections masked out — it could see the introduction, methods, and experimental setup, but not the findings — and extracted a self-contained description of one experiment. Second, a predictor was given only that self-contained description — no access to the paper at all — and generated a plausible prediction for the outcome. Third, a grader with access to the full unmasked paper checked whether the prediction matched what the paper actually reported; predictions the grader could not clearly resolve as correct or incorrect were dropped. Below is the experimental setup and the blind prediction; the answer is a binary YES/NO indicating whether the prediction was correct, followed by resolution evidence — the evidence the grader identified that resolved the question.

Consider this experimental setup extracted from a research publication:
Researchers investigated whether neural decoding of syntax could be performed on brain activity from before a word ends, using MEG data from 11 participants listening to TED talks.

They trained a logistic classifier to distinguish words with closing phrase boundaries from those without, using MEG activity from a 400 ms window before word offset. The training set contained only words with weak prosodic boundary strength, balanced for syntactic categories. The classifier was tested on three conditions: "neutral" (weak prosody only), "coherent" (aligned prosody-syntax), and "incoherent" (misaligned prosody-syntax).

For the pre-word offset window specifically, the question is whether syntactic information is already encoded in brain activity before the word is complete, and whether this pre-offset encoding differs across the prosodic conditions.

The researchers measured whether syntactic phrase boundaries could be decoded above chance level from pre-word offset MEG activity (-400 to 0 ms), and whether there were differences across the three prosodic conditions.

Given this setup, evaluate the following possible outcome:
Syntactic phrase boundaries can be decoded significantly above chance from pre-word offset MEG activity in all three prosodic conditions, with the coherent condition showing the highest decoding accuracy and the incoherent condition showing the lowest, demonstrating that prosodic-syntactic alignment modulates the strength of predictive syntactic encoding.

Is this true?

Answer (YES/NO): NO